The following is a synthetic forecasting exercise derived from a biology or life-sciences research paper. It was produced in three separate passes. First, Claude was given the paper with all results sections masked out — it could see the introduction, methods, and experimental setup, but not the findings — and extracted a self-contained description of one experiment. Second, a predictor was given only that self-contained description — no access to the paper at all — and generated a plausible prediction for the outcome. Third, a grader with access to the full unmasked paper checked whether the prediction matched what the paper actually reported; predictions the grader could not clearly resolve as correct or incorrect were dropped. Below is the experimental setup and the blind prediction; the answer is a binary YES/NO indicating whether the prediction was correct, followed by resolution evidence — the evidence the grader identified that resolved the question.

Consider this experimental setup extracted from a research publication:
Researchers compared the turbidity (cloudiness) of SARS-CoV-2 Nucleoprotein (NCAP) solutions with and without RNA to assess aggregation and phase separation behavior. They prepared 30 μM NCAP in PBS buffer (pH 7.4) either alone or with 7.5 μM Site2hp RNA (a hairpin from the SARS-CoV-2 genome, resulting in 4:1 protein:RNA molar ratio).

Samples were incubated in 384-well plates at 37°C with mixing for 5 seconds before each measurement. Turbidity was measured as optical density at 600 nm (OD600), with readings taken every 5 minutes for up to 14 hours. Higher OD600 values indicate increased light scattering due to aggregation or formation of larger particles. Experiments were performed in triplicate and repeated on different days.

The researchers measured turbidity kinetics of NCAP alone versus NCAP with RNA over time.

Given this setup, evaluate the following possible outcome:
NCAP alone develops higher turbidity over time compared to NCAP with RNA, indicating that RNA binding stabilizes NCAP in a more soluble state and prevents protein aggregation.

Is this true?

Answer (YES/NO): NO